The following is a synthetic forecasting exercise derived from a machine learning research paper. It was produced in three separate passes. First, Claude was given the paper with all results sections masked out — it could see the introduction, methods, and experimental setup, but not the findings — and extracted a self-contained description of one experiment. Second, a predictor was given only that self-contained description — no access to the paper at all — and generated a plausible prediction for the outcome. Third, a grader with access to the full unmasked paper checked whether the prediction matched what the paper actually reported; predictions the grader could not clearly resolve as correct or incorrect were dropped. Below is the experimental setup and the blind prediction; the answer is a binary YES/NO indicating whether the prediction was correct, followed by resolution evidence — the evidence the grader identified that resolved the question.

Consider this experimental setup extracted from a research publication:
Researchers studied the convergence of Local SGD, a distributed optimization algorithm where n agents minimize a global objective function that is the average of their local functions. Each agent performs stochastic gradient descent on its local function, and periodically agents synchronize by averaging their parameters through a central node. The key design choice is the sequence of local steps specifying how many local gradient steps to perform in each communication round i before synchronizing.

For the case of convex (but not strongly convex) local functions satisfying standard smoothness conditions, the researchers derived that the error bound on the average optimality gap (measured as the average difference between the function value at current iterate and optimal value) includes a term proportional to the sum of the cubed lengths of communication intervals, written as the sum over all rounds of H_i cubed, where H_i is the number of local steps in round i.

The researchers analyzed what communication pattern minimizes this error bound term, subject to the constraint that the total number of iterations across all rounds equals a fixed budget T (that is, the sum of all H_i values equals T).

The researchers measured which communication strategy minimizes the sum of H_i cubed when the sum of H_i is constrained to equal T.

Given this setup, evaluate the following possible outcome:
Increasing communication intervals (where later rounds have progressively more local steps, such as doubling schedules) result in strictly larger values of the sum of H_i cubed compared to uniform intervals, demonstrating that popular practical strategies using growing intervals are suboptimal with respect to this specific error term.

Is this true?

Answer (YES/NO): YES